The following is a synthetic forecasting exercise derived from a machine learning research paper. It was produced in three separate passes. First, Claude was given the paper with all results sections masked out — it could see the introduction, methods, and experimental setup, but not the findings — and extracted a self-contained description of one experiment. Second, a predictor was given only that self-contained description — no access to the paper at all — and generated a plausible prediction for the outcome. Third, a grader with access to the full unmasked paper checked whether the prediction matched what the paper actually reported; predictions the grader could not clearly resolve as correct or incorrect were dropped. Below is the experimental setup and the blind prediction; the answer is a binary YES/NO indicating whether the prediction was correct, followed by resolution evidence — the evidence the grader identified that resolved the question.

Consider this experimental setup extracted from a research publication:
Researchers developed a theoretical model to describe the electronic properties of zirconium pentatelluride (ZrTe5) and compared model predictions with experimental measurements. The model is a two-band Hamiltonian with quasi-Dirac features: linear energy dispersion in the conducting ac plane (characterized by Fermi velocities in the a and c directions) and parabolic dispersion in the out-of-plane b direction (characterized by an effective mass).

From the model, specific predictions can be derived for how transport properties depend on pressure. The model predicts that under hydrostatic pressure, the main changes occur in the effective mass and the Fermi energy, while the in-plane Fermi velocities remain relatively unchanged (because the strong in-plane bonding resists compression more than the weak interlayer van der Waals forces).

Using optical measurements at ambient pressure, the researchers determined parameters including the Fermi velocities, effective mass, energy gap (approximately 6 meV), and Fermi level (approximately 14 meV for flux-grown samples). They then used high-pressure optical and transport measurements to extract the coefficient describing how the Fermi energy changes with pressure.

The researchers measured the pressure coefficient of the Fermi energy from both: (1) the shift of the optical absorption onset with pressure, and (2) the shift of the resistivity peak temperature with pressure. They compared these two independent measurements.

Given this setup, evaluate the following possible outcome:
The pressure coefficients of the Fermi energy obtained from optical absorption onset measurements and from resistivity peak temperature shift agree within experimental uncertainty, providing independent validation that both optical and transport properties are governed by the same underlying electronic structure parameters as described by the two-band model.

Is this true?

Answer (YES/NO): YES